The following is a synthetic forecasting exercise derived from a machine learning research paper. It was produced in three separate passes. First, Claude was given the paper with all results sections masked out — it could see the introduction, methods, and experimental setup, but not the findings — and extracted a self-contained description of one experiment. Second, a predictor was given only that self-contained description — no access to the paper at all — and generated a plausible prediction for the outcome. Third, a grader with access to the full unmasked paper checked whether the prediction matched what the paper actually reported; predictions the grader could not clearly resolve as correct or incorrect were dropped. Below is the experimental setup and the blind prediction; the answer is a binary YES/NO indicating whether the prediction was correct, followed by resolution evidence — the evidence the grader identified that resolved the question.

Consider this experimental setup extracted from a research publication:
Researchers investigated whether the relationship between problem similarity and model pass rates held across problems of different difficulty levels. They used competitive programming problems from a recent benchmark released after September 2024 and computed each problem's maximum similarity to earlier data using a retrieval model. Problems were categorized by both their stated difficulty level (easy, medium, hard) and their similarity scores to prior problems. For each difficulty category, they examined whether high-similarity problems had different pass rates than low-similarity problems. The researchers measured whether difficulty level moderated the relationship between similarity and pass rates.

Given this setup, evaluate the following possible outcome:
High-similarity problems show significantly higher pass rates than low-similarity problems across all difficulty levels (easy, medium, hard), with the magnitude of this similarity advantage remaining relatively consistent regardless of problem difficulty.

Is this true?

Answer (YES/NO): NO